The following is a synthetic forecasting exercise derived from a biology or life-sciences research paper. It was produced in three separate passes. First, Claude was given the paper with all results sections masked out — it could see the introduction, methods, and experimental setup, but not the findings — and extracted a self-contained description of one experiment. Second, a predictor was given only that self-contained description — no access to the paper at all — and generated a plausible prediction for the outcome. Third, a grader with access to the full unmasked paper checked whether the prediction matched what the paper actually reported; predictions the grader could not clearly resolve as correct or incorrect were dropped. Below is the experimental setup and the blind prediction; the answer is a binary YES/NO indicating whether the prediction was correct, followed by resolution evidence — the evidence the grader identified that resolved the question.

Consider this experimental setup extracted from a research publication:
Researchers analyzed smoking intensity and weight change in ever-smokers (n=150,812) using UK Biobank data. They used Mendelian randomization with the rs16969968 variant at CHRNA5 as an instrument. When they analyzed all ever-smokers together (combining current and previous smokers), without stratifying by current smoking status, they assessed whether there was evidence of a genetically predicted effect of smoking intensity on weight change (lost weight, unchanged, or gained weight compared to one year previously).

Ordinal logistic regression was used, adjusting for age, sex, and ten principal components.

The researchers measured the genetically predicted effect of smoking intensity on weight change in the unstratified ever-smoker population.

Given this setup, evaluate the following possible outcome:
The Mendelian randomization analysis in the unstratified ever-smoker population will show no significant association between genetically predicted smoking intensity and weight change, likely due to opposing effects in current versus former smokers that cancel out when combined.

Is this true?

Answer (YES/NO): YES